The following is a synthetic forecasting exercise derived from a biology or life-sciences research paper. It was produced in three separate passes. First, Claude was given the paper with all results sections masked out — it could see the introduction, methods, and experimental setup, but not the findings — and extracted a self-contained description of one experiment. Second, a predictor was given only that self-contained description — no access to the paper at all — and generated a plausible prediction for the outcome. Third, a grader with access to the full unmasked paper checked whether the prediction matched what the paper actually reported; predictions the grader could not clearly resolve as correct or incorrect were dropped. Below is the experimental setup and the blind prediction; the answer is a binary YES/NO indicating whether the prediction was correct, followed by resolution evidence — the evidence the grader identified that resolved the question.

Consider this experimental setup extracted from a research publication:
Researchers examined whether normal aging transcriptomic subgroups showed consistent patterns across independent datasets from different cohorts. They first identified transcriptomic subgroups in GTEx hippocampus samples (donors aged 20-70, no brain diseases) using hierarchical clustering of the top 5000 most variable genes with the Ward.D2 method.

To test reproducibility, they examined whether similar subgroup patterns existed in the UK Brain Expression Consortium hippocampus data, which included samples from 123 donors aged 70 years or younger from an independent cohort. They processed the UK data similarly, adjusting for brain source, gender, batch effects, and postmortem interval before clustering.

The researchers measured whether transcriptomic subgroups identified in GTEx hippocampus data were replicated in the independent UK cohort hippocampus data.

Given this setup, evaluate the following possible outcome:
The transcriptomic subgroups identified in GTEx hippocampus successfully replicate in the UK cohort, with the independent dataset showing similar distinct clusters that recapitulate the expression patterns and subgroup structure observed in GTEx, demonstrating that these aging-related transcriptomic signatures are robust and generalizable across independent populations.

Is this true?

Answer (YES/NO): YES